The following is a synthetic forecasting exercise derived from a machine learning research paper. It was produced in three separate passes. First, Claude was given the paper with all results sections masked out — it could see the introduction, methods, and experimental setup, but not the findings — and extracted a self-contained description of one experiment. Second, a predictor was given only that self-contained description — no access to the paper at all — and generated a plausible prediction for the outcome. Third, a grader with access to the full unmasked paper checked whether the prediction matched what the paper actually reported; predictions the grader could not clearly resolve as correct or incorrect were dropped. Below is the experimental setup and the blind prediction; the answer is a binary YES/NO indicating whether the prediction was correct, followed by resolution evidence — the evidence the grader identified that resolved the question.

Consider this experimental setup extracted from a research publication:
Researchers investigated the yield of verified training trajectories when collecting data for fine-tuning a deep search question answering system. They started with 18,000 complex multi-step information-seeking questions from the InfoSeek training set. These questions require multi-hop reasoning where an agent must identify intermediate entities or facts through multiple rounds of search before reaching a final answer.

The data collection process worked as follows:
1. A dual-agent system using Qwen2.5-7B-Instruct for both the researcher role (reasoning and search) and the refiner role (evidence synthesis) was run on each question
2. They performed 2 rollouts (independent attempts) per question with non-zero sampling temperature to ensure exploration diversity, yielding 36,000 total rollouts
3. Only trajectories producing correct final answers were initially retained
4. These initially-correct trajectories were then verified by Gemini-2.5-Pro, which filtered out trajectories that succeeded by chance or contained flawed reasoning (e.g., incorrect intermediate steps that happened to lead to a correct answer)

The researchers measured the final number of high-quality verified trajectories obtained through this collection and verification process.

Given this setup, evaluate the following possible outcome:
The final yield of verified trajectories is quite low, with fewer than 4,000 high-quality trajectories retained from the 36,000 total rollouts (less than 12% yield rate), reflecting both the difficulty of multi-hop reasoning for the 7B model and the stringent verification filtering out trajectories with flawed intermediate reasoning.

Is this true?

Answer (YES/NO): YES